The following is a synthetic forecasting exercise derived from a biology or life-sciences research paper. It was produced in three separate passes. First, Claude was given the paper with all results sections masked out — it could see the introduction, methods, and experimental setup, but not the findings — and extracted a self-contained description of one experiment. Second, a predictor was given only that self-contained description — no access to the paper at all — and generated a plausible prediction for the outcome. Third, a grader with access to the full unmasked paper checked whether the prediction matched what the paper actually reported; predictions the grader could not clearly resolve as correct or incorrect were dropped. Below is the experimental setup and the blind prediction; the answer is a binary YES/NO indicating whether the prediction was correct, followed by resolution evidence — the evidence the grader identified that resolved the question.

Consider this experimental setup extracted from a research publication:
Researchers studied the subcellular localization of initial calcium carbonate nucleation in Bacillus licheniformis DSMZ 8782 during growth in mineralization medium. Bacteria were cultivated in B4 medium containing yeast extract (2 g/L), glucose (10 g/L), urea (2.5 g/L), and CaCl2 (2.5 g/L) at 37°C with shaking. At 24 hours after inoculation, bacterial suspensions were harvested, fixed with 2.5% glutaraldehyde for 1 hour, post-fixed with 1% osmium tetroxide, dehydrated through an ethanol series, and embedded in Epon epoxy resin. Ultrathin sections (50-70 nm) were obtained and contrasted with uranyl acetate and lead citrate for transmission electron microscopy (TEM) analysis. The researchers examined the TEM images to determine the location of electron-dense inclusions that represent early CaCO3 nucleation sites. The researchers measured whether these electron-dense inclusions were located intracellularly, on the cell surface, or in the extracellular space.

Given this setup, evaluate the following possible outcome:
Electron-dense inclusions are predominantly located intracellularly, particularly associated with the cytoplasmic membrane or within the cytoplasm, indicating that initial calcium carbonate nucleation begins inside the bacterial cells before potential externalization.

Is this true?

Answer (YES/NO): YES